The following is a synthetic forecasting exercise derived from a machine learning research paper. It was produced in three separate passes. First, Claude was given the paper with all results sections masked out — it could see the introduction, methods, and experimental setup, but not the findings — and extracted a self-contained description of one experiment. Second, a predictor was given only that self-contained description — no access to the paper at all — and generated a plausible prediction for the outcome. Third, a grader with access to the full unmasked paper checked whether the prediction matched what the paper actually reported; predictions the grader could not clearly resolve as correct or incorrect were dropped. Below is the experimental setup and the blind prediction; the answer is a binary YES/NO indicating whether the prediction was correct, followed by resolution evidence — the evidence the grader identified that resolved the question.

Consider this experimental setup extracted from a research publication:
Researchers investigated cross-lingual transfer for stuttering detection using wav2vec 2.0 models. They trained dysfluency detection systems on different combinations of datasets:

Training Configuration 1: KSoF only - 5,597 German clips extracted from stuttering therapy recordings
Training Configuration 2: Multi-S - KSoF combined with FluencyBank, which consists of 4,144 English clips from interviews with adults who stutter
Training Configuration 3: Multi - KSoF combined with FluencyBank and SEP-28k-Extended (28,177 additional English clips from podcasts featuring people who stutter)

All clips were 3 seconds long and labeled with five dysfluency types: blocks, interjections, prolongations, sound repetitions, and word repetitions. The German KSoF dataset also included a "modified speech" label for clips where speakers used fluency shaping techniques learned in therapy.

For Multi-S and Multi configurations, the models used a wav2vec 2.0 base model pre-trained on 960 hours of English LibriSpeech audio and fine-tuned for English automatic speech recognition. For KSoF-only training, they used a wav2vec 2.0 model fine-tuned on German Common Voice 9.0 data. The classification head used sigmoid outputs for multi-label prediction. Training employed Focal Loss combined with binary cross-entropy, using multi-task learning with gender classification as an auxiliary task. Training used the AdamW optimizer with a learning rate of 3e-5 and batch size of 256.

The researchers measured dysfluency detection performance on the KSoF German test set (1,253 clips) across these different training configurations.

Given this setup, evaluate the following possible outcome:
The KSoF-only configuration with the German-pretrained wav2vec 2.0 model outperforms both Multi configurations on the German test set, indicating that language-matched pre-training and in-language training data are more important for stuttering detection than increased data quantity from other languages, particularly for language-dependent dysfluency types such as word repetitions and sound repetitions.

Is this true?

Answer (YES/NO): NO